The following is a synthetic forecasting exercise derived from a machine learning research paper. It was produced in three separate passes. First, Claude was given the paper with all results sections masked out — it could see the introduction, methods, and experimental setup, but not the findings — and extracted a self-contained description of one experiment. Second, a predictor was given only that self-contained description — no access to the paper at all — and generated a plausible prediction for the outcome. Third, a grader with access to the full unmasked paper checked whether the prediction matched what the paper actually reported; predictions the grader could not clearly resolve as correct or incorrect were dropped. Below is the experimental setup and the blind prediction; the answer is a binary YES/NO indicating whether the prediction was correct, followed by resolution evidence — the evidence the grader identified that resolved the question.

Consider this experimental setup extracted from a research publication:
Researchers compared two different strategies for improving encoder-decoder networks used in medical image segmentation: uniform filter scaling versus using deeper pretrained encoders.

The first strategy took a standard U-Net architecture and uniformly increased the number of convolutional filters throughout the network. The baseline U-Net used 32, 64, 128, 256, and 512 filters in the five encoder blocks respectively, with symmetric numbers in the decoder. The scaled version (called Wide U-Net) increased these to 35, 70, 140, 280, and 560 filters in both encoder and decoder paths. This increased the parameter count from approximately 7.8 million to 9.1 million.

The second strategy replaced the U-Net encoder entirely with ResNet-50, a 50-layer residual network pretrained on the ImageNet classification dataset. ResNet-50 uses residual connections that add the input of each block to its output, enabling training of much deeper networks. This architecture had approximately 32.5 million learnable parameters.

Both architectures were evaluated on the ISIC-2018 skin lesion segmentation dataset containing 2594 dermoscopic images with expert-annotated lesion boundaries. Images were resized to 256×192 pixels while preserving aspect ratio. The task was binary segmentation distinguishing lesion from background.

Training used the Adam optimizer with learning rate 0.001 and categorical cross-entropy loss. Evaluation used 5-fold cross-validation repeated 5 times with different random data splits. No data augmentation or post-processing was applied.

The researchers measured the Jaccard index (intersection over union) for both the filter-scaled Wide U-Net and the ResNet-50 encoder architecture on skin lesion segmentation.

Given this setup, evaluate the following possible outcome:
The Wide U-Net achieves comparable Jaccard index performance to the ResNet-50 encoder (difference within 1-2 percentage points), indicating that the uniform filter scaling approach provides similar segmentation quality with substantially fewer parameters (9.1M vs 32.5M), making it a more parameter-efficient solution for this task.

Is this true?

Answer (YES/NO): NO